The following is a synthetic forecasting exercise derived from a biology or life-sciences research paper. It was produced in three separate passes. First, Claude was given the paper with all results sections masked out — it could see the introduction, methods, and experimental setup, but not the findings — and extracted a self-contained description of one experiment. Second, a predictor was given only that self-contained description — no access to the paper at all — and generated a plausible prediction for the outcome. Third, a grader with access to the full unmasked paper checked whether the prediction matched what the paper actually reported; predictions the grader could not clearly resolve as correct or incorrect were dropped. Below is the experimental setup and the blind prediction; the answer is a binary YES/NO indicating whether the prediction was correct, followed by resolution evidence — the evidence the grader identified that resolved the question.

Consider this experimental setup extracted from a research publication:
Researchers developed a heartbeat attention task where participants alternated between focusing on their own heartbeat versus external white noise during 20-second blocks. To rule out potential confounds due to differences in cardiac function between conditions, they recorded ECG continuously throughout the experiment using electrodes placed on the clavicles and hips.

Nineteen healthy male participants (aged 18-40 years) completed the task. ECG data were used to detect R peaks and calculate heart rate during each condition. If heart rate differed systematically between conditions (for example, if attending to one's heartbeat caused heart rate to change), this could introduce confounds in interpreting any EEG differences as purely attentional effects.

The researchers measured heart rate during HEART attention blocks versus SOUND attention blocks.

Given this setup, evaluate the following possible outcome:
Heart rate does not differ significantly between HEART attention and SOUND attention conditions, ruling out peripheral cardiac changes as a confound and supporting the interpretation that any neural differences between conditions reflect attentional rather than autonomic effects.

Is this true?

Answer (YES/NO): YES